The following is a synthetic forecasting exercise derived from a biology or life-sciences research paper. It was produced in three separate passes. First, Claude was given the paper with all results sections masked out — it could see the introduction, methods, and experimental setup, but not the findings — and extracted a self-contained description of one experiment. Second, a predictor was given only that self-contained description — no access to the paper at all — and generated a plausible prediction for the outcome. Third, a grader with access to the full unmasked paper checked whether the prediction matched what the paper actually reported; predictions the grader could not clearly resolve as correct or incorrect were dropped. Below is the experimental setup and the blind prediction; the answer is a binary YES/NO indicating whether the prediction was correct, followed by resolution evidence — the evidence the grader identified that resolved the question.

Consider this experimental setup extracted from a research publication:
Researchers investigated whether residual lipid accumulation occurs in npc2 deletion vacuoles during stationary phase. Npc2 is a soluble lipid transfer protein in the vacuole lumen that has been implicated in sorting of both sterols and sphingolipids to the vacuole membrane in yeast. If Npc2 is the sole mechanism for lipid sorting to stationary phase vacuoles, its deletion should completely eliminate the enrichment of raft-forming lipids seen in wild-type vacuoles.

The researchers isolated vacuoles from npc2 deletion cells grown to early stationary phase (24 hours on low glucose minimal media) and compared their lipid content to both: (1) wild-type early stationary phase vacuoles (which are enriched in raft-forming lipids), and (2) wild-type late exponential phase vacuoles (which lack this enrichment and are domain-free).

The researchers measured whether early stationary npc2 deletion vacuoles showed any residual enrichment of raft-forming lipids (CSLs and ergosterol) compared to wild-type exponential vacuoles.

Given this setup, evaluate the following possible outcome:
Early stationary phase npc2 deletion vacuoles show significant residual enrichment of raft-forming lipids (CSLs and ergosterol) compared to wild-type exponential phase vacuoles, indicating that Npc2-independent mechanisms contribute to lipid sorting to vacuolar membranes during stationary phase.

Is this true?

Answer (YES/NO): YES